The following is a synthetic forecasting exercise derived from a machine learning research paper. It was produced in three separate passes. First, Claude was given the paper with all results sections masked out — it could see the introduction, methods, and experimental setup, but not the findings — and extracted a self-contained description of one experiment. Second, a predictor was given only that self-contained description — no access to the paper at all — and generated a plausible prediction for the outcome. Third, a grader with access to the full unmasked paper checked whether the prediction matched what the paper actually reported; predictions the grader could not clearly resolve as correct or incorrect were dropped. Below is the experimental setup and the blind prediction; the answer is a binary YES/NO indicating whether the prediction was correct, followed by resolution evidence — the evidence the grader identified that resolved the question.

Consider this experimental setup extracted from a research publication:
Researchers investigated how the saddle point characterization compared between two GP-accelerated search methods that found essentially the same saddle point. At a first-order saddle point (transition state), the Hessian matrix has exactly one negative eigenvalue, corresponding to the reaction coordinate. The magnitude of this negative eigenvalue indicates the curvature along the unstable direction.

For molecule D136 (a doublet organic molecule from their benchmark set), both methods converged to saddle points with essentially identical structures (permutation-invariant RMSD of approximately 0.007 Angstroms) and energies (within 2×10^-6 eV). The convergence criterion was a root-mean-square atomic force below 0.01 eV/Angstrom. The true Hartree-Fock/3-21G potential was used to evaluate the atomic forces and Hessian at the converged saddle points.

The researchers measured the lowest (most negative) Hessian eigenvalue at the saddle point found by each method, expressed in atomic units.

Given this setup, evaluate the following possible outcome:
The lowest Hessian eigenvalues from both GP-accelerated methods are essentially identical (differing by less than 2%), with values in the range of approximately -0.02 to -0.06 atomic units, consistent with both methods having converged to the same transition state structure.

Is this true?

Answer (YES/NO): NO